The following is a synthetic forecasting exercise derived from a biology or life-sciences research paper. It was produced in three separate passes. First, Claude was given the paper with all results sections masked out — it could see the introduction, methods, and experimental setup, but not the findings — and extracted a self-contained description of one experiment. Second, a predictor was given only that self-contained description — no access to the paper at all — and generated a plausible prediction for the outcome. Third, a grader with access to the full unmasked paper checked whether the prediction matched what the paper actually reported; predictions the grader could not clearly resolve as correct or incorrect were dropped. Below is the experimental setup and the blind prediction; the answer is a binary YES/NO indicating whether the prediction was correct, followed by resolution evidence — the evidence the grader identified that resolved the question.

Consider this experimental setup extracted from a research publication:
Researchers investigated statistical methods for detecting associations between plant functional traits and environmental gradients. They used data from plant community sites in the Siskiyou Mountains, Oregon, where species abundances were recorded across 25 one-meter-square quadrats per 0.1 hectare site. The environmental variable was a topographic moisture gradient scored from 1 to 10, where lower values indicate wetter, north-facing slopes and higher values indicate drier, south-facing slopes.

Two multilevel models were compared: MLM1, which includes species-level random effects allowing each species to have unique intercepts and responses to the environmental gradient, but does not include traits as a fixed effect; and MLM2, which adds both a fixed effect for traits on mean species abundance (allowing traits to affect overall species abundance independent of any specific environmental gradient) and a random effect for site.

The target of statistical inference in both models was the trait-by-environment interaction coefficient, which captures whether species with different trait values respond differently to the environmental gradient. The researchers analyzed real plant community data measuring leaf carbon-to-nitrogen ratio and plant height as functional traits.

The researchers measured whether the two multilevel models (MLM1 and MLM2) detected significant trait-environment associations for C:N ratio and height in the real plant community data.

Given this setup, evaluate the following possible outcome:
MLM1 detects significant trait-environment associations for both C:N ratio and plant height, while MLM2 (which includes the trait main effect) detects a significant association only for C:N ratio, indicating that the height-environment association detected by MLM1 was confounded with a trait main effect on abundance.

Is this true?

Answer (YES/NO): NO